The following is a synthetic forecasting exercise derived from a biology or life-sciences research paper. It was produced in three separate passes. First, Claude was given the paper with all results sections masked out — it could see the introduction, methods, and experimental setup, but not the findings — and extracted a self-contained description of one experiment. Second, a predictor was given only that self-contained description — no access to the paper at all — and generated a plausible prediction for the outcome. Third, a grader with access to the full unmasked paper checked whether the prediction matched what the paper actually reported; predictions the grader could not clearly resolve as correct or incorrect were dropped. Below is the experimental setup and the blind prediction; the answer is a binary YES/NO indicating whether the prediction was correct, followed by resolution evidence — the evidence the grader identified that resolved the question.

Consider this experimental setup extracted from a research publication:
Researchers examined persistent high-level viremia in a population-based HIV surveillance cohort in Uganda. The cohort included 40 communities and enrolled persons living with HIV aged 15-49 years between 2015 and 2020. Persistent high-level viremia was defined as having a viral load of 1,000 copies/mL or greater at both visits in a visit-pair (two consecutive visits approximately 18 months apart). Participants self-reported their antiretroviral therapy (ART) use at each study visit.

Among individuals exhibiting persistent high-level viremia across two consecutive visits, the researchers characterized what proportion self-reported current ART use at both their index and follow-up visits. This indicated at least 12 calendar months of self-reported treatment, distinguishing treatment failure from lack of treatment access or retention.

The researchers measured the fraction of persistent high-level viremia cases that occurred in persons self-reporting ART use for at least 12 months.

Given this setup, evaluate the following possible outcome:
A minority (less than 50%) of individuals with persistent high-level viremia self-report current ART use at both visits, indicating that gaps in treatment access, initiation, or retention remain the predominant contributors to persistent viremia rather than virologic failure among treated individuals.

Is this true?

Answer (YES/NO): YES